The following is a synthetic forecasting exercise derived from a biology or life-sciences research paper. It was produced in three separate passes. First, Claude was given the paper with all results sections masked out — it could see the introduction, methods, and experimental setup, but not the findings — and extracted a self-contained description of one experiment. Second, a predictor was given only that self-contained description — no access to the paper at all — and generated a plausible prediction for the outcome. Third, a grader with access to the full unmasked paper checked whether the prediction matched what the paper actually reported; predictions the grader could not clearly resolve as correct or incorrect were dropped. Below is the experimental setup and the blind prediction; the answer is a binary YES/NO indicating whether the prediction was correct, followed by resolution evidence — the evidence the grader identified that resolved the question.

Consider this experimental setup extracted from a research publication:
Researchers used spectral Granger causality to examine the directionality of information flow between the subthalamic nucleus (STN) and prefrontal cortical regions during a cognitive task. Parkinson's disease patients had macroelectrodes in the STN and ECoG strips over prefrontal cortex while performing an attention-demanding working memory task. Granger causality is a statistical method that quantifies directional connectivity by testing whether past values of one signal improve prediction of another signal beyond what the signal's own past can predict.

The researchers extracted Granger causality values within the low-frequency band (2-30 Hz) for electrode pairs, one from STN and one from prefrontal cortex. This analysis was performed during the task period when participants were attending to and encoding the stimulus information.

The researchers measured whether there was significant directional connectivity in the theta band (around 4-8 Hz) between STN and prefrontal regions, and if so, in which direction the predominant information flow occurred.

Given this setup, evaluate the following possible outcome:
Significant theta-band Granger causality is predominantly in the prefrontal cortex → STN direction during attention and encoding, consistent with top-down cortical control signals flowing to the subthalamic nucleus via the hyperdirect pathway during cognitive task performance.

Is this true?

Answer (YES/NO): NO